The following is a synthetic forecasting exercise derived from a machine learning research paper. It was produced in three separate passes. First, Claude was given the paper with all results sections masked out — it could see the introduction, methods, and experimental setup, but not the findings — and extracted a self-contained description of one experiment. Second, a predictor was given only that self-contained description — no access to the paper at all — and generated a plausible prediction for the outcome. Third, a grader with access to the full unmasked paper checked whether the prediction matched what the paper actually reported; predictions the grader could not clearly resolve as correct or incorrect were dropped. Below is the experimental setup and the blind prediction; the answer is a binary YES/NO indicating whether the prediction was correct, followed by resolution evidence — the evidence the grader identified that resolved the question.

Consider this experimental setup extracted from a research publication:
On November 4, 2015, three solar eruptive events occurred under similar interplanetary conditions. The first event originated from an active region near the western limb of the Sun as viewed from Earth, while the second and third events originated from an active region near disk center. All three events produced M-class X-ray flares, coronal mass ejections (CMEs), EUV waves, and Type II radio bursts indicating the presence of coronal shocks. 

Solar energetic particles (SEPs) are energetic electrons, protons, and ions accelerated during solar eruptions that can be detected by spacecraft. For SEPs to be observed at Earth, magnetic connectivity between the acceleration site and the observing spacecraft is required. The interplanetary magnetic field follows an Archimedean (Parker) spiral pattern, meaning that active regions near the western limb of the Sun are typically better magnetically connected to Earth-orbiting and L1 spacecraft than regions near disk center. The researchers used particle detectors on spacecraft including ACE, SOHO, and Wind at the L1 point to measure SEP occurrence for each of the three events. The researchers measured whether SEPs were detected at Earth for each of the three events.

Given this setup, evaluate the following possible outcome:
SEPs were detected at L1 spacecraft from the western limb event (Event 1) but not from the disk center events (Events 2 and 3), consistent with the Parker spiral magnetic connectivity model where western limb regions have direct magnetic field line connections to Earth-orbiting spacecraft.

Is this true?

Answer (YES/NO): NO